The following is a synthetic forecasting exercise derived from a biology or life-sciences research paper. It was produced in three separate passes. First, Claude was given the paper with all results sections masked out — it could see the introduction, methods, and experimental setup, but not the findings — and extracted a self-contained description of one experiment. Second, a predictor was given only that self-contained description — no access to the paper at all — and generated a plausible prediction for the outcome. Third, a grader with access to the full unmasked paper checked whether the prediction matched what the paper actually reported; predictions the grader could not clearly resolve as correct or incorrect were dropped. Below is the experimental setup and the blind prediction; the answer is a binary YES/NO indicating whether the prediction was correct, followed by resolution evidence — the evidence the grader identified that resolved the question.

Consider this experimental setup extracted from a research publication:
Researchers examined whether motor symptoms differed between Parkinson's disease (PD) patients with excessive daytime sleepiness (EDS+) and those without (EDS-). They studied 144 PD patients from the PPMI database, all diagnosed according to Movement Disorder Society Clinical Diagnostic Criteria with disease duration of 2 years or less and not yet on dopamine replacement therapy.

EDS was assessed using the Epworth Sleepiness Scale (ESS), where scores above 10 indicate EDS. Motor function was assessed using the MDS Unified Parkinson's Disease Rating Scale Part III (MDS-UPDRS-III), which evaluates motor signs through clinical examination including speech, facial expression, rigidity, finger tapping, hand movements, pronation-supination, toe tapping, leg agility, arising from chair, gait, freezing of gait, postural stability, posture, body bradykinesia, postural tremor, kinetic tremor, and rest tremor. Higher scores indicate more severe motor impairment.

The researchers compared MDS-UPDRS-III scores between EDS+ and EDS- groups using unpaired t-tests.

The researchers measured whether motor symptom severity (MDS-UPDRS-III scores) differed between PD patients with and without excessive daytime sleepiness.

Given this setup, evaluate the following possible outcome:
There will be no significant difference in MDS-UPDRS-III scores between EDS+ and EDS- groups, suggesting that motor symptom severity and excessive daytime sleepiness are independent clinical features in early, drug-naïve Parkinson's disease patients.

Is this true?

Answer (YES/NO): NO